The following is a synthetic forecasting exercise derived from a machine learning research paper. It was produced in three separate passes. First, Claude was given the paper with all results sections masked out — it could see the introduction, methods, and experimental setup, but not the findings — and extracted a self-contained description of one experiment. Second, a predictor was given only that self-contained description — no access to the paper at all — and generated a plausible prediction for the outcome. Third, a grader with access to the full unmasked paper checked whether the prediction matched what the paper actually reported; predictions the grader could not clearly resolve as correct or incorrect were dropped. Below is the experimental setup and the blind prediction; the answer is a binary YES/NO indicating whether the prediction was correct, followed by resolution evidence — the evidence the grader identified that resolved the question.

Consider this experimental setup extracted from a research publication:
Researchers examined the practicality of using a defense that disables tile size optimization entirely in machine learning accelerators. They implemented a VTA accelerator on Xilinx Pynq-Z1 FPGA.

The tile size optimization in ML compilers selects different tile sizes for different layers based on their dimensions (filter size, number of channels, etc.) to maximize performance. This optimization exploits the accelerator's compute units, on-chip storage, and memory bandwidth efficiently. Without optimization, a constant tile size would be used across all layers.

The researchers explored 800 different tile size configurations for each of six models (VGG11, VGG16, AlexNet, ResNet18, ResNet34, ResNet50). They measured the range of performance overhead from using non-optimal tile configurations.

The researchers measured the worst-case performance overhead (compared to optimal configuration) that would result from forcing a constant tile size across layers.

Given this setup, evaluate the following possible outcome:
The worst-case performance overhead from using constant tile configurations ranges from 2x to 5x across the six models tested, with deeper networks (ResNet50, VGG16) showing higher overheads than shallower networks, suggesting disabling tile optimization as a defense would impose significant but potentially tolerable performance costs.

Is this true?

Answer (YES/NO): NO